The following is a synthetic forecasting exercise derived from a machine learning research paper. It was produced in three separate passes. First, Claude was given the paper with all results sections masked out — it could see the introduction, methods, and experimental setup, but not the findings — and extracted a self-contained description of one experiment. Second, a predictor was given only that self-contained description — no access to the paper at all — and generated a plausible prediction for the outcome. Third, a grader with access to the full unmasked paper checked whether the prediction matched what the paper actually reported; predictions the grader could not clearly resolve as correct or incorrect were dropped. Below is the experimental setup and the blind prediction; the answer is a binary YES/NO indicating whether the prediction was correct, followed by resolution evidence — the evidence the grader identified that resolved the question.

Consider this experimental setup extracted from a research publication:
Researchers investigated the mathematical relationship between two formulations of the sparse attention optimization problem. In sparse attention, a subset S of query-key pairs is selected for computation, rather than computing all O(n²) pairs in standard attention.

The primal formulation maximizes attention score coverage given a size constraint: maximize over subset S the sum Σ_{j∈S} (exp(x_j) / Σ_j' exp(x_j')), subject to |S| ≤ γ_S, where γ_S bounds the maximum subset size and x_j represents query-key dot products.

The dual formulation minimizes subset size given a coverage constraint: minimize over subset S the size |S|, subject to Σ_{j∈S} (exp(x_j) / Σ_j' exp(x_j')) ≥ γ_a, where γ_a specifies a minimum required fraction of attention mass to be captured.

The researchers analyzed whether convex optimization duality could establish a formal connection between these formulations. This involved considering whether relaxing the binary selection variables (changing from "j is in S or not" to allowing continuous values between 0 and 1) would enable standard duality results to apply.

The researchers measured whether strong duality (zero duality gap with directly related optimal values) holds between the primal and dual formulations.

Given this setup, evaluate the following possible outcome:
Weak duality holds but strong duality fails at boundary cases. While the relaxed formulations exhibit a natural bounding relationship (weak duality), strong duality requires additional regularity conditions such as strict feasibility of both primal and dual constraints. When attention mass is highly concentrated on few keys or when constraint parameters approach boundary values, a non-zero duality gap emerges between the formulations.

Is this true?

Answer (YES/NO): NO